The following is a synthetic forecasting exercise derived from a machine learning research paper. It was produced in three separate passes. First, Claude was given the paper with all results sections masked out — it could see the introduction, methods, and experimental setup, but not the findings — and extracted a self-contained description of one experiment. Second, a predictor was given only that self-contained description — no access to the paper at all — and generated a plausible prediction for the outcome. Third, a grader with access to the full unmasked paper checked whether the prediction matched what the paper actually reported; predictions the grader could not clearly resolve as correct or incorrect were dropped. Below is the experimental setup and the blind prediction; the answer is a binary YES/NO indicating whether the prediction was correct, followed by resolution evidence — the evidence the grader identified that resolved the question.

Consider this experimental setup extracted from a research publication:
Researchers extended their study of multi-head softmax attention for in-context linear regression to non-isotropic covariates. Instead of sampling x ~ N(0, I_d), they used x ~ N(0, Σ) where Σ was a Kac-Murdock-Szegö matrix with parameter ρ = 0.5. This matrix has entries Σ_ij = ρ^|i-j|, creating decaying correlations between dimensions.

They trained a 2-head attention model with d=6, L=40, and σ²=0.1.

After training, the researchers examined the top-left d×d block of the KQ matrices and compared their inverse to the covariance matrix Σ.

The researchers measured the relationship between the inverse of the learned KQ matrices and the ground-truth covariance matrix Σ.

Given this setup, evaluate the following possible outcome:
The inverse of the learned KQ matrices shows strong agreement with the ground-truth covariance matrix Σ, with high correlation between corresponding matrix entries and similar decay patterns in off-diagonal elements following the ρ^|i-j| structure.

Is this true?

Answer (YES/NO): YES